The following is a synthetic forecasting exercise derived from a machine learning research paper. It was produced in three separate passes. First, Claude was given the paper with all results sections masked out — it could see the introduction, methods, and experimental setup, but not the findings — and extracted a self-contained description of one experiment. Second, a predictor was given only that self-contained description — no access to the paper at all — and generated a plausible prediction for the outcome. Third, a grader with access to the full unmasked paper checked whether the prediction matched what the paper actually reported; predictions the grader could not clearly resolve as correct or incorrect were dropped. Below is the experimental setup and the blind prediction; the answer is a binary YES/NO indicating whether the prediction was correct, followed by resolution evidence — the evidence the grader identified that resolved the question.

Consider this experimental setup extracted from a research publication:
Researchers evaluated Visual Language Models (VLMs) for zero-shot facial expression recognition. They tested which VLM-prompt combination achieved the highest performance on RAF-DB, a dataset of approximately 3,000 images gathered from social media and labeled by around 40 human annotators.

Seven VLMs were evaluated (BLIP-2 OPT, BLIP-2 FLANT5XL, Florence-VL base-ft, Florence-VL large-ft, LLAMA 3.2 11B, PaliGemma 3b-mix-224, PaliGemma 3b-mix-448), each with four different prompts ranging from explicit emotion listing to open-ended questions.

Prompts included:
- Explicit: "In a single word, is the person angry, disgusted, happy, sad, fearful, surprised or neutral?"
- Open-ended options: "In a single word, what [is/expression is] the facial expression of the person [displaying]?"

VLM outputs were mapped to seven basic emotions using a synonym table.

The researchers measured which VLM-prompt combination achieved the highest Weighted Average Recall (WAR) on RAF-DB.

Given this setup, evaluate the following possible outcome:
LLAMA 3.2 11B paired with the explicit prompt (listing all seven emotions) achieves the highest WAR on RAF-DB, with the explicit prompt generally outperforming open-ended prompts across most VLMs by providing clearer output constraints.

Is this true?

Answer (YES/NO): NO